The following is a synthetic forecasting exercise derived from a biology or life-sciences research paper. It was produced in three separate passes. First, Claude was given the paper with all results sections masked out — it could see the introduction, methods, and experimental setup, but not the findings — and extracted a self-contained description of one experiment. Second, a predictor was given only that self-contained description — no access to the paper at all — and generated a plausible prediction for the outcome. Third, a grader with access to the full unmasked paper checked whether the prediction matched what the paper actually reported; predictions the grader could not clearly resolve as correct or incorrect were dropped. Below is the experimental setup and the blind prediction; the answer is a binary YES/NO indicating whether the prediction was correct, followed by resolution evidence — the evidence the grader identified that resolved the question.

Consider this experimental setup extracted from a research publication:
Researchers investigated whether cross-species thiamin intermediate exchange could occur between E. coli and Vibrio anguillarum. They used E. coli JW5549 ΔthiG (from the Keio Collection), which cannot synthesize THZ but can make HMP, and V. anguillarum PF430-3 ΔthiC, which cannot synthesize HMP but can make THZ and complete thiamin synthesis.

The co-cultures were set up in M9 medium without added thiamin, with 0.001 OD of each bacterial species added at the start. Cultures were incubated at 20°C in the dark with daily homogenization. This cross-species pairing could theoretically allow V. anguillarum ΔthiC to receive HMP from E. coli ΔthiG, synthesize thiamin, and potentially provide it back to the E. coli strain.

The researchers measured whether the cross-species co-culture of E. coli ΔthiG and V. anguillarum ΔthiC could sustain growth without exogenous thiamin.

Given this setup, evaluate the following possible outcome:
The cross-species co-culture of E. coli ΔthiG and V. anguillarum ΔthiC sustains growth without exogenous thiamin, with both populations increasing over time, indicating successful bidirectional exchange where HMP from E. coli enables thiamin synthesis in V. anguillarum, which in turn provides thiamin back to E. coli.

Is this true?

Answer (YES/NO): YES